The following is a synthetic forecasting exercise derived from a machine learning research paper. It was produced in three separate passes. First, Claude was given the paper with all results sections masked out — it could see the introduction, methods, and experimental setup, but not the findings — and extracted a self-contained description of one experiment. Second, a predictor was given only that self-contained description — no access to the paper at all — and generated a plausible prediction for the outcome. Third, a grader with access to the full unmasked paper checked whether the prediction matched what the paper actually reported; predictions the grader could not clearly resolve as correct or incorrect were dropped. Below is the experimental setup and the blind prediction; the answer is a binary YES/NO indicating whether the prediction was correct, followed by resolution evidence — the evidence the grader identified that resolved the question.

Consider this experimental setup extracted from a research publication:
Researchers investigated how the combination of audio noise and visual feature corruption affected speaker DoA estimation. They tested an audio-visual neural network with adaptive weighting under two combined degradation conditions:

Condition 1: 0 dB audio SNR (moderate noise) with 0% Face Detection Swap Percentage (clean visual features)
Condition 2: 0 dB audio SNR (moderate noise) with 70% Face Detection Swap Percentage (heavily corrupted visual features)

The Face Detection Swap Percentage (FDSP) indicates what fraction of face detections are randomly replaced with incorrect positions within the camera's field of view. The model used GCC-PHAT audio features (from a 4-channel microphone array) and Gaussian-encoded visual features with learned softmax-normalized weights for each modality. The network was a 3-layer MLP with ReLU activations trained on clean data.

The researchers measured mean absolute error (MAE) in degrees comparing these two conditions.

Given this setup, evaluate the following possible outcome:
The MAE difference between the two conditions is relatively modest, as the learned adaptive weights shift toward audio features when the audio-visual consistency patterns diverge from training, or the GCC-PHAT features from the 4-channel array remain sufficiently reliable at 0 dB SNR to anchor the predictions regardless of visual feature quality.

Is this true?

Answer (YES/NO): YES